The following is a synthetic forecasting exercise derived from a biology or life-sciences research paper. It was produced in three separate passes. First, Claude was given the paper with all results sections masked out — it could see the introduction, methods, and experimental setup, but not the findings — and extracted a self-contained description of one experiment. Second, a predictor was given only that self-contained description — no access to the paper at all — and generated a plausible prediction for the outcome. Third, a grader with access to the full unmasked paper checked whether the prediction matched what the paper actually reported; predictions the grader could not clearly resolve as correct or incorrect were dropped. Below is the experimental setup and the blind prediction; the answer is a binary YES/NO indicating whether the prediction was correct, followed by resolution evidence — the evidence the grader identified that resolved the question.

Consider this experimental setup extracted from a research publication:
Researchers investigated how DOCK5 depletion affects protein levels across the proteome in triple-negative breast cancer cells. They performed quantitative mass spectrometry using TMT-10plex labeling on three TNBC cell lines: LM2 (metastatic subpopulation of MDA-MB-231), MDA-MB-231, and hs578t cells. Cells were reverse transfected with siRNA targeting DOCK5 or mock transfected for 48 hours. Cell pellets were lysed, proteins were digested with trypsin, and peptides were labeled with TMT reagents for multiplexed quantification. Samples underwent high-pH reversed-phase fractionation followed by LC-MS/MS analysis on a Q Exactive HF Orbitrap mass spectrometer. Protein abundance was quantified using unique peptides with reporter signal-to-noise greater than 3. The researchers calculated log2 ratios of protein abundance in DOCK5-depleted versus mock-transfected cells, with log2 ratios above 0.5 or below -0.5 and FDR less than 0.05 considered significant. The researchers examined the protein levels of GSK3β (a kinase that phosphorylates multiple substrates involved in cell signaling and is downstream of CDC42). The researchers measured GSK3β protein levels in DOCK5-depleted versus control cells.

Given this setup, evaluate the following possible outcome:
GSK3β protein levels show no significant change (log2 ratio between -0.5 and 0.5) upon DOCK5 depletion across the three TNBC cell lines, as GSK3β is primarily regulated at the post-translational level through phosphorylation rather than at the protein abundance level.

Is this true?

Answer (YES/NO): NO